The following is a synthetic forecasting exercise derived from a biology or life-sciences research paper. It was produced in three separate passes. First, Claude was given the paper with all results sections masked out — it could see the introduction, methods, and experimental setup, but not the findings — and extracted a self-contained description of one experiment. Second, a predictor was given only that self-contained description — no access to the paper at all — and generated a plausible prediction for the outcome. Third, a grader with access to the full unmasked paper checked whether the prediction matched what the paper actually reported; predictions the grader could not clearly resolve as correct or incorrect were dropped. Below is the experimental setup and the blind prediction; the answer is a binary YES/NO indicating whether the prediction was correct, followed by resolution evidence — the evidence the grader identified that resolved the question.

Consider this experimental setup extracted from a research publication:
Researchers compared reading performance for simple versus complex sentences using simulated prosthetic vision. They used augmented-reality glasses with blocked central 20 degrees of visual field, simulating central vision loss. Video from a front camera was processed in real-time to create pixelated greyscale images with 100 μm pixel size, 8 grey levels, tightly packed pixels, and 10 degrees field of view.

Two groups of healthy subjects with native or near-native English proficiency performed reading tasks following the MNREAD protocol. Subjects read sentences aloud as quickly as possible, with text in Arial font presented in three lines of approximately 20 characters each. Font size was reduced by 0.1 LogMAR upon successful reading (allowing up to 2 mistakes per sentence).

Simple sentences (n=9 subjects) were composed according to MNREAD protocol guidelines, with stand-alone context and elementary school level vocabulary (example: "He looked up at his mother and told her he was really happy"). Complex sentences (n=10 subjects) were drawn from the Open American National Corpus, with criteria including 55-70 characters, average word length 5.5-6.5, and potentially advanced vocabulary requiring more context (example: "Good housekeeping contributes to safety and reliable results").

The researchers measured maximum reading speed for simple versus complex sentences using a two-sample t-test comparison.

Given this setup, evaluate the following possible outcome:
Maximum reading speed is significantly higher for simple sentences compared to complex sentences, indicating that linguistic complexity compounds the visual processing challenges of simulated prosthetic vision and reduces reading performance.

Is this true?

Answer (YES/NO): NO